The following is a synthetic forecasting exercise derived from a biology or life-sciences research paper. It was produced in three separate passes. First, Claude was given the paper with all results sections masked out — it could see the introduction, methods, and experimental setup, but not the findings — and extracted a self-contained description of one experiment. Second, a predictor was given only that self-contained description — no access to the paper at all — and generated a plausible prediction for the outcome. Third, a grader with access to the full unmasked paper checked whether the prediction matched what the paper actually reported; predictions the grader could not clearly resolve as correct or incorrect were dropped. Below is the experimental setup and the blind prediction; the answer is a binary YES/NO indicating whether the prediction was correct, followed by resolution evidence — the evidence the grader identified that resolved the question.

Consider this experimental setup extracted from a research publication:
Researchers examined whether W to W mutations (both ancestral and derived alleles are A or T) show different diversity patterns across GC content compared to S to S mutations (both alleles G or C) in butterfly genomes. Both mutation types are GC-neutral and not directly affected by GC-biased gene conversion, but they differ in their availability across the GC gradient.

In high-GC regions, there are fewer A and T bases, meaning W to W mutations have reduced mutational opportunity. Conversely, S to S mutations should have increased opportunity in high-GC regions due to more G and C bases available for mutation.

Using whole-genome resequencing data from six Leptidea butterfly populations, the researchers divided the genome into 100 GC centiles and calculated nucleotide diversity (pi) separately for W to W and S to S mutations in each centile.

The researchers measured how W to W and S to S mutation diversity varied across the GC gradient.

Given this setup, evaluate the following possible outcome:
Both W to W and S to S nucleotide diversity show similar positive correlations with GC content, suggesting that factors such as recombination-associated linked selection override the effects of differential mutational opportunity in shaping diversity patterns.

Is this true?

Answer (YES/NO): NO